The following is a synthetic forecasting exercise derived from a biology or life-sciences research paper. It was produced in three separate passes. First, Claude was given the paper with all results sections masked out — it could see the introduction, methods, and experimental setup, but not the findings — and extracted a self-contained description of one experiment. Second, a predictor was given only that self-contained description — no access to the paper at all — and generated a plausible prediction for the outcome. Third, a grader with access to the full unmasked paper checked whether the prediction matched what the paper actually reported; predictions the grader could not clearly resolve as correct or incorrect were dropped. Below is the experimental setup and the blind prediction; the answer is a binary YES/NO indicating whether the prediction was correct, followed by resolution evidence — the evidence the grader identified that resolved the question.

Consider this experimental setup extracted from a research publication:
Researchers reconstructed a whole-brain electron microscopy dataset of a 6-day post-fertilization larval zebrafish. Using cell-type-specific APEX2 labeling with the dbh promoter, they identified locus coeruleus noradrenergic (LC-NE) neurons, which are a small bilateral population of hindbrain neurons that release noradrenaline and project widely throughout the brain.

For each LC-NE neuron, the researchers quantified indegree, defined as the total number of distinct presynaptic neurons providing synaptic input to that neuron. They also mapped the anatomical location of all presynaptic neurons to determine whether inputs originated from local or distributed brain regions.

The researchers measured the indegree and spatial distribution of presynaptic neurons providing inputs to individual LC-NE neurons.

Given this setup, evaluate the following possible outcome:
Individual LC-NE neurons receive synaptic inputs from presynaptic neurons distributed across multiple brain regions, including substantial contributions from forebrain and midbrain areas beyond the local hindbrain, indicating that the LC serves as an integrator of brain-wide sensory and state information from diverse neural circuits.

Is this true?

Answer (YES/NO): NO